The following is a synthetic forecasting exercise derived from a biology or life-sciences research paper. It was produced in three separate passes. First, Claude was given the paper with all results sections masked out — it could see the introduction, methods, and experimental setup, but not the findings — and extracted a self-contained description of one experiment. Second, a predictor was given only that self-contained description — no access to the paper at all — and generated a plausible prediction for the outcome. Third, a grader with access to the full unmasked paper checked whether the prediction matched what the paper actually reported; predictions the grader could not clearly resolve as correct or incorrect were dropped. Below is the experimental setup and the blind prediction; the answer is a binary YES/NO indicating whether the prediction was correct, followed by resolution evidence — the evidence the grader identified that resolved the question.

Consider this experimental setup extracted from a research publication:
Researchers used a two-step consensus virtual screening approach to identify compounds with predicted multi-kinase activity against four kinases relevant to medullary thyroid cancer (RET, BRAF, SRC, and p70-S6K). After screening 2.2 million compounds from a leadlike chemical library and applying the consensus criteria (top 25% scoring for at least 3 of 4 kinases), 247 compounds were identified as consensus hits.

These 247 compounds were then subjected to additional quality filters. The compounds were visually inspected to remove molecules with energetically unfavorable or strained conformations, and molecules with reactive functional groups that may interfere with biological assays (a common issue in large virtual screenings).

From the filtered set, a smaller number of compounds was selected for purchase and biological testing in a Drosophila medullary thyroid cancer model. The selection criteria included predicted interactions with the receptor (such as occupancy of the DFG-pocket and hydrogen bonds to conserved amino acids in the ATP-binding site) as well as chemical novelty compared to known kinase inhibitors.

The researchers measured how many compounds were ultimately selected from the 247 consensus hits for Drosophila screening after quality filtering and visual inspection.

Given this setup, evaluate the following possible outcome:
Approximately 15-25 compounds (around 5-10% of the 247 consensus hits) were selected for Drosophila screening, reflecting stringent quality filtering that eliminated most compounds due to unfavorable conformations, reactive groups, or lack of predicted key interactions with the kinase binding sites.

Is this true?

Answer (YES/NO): NO